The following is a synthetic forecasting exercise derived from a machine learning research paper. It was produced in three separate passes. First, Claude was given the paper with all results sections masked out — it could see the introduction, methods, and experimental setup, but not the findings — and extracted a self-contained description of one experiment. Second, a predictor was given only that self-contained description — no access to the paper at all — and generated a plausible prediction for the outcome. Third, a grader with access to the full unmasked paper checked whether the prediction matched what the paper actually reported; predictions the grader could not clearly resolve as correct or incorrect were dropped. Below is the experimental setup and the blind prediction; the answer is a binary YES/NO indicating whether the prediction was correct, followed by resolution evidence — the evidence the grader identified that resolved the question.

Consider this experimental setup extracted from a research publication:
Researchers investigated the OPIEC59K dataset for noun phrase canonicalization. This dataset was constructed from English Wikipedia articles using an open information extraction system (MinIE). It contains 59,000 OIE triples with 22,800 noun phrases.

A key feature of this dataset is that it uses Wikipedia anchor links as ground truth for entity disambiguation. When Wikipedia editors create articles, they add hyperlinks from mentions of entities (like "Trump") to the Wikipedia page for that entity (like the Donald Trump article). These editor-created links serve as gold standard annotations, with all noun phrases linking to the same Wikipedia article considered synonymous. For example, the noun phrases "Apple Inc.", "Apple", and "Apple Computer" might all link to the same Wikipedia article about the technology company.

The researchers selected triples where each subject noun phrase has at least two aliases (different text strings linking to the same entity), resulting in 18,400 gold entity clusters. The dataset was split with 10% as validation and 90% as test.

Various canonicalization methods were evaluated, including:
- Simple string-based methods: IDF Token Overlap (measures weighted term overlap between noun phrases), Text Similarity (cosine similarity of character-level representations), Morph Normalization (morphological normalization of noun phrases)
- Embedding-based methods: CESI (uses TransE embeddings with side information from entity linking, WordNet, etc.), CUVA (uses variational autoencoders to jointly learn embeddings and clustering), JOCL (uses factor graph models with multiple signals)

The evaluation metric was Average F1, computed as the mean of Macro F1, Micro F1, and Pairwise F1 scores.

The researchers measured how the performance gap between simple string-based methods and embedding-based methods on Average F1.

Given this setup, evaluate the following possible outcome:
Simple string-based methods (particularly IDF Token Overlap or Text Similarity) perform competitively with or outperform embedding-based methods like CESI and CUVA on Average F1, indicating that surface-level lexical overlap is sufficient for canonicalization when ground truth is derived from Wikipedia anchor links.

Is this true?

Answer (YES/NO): NO